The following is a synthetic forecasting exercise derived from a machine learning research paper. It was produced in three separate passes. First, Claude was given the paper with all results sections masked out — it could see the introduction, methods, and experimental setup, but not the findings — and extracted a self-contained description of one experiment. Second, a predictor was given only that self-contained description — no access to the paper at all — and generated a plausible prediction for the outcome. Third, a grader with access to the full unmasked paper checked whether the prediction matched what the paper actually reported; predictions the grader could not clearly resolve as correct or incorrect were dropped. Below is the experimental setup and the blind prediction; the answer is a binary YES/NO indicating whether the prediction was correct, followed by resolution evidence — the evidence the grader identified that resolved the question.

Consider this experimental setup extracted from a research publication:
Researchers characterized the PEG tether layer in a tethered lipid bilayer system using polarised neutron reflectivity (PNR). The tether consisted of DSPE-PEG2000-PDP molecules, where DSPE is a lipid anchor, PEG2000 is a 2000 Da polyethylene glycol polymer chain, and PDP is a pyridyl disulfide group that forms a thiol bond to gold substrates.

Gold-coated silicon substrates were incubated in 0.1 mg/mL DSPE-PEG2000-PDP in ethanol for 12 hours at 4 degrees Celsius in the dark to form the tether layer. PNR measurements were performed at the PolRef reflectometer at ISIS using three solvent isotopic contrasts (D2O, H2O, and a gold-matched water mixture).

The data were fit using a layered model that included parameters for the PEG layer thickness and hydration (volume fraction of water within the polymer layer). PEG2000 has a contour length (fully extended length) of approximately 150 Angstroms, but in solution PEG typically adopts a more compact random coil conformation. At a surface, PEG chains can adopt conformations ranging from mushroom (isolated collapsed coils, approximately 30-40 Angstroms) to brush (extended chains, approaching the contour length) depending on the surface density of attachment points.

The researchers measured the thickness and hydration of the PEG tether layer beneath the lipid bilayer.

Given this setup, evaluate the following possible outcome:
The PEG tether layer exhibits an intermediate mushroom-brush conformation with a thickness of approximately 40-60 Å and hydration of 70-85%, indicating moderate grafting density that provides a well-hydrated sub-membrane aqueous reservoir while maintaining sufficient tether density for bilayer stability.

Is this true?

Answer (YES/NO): NO